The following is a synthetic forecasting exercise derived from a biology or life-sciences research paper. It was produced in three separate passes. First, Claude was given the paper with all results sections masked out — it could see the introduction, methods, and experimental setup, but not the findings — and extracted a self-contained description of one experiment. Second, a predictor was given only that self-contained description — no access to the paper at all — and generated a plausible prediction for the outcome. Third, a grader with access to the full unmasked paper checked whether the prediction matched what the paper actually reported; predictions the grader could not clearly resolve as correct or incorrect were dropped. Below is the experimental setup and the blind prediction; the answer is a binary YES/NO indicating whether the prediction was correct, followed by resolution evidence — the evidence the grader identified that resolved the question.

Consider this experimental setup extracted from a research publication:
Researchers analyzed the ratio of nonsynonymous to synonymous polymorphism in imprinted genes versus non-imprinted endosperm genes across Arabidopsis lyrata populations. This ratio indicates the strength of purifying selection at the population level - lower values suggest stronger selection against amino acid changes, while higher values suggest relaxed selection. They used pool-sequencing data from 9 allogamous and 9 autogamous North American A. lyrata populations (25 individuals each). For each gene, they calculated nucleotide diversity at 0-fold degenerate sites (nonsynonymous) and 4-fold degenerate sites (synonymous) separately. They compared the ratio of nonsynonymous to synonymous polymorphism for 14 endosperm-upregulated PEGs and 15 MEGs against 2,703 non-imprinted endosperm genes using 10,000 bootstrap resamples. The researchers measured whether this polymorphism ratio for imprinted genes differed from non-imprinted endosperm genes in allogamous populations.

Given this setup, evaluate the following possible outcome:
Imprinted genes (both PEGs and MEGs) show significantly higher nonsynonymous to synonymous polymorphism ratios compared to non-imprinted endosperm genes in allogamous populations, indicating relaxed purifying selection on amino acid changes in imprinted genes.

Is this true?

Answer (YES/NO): YES